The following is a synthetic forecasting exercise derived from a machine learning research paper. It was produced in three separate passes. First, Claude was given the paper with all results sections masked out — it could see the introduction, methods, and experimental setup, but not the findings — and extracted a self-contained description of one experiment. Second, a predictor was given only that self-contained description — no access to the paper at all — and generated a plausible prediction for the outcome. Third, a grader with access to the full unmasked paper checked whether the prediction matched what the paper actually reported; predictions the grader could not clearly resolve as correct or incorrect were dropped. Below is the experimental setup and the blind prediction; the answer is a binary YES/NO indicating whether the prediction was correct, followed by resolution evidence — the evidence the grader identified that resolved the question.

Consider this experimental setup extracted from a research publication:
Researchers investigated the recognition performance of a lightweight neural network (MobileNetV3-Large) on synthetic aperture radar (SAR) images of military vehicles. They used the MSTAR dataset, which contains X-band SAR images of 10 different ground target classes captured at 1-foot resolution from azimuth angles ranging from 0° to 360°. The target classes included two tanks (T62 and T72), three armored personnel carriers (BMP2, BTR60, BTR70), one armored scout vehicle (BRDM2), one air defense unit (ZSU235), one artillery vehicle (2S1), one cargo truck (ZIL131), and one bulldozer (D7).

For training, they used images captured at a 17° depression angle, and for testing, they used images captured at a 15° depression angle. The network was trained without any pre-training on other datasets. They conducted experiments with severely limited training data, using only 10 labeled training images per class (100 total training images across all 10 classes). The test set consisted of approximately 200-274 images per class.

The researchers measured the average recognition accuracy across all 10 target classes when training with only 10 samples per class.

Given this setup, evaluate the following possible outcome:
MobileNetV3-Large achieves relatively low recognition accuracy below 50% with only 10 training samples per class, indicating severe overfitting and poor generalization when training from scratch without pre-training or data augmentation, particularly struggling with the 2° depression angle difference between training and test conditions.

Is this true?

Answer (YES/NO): YES